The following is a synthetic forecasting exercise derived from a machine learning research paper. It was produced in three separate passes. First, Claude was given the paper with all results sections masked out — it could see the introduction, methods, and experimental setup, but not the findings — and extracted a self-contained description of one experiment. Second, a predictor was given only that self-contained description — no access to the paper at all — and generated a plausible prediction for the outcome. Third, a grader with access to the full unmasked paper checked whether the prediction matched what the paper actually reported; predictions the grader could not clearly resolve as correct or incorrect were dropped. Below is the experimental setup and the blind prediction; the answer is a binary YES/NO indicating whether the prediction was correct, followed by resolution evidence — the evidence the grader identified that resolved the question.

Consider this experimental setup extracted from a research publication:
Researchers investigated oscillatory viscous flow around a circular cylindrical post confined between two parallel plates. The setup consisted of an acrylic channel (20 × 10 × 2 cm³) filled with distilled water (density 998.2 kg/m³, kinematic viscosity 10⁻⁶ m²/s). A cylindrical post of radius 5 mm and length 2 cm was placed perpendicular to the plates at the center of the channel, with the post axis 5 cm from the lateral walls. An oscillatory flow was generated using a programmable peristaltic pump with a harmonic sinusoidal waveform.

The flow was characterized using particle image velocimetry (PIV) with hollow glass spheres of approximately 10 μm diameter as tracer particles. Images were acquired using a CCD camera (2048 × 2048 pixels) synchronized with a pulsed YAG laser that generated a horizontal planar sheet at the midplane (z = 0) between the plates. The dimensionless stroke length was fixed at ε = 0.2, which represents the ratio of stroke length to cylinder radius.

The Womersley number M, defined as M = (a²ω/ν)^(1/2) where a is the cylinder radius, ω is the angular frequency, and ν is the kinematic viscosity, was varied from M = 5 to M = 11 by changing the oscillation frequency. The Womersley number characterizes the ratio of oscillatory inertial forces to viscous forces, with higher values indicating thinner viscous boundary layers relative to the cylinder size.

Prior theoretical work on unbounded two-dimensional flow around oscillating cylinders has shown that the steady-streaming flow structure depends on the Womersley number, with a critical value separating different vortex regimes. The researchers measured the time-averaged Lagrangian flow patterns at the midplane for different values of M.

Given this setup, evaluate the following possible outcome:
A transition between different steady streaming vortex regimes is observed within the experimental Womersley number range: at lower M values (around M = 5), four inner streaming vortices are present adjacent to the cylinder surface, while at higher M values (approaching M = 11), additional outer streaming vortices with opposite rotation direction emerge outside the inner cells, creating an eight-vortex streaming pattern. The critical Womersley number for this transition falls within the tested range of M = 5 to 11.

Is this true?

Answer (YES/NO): YES